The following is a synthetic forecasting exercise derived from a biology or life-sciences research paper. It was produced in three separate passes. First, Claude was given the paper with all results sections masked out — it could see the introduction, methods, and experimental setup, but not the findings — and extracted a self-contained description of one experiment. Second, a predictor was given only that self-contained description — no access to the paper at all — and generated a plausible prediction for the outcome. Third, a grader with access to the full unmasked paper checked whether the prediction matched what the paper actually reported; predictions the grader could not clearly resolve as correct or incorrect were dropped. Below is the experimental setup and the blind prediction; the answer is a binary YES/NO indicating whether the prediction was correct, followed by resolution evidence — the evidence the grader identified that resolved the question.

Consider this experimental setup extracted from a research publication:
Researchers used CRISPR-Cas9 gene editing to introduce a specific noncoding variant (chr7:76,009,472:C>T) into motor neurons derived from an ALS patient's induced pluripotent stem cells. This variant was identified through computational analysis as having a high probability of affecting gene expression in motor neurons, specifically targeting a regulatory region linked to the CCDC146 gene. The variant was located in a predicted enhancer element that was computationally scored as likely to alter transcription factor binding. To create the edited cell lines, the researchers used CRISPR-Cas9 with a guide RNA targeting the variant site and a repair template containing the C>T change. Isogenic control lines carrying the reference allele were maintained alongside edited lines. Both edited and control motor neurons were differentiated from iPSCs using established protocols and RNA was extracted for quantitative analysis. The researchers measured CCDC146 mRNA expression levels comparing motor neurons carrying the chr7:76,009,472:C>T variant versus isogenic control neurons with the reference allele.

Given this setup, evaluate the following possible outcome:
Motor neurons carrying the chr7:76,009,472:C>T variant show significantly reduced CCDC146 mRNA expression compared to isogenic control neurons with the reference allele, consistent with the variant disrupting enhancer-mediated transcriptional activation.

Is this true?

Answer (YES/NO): NO